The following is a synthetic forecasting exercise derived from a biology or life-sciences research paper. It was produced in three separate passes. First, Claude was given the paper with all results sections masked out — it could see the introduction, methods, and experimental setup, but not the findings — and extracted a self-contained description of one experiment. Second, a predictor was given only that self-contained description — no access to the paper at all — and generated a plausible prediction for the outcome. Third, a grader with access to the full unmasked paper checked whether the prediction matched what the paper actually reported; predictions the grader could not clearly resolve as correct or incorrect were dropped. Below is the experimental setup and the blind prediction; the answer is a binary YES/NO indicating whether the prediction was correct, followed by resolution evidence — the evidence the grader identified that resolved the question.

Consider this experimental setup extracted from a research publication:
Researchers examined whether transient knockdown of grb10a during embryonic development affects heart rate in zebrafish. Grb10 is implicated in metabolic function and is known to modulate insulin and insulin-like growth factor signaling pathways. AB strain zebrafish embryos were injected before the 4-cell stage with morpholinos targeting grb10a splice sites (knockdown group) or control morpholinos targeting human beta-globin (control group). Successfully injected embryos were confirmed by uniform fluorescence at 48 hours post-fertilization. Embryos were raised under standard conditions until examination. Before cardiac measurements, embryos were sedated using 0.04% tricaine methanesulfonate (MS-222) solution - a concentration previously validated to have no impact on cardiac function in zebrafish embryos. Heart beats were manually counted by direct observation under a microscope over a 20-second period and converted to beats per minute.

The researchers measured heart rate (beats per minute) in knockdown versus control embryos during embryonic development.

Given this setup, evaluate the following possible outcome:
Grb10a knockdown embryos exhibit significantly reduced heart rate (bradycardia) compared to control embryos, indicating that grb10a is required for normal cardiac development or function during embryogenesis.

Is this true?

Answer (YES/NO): YES